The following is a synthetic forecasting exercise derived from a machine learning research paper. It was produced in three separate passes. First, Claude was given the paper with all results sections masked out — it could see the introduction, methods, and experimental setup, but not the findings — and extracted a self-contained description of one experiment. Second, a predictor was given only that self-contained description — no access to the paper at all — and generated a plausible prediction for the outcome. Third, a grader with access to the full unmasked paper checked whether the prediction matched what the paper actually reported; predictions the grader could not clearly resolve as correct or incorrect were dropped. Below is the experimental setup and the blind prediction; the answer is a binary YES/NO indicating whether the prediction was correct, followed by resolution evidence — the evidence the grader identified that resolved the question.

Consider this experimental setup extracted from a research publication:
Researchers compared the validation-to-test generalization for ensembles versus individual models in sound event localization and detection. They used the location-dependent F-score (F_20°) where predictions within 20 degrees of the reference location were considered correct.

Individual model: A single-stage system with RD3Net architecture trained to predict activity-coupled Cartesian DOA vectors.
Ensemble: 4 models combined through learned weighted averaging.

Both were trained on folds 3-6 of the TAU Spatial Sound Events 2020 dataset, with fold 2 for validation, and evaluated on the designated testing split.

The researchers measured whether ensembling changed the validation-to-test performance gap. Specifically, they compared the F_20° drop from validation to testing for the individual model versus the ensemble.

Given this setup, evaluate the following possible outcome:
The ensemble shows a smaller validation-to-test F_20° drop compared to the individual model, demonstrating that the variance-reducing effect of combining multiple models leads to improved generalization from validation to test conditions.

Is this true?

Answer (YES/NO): NO